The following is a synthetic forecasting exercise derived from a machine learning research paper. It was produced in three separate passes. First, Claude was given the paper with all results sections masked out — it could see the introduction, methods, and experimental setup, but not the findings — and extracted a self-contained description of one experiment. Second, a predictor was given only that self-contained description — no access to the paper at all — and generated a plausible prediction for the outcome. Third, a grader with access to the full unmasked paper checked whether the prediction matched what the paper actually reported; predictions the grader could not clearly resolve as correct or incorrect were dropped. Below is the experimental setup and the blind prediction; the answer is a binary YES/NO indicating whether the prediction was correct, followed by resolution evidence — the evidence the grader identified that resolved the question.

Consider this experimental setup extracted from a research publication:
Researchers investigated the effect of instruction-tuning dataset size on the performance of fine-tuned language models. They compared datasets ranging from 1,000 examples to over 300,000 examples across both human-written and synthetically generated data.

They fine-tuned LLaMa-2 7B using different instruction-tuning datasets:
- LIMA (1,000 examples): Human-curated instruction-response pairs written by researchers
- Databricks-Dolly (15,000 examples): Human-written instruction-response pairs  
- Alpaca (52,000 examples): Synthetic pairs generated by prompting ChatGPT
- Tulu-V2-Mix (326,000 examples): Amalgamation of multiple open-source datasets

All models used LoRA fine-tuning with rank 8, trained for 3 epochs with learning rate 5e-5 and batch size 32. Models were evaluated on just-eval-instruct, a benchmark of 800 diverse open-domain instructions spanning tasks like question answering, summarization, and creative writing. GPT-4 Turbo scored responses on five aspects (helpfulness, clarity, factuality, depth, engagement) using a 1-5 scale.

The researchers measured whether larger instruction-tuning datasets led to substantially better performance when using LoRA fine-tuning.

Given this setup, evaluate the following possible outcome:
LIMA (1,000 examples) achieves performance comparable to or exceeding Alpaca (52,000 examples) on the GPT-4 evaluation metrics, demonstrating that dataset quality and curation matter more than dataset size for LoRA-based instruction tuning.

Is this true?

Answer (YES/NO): NO